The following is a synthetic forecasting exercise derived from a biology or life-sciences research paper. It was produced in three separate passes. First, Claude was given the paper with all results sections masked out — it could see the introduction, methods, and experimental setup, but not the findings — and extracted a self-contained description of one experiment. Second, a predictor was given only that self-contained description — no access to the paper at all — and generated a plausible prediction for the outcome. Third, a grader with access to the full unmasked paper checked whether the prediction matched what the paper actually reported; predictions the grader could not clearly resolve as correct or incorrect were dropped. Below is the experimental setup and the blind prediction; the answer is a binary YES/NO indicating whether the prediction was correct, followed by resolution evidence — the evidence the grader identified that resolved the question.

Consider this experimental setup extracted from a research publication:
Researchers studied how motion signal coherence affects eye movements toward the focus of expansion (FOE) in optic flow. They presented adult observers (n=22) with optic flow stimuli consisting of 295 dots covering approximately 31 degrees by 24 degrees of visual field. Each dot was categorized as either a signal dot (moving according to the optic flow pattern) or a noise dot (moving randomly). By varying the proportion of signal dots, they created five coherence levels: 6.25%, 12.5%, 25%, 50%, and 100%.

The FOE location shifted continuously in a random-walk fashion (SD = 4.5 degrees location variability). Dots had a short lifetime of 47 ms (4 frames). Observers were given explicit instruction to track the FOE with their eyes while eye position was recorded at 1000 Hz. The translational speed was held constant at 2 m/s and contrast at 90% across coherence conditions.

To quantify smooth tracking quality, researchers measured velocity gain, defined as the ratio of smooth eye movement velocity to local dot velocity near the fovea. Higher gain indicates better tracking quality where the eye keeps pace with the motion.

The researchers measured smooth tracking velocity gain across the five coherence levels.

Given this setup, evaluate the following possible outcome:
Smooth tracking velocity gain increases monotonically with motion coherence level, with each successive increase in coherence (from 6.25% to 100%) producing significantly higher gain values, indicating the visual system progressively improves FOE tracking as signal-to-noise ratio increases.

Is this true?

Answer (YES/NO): NO